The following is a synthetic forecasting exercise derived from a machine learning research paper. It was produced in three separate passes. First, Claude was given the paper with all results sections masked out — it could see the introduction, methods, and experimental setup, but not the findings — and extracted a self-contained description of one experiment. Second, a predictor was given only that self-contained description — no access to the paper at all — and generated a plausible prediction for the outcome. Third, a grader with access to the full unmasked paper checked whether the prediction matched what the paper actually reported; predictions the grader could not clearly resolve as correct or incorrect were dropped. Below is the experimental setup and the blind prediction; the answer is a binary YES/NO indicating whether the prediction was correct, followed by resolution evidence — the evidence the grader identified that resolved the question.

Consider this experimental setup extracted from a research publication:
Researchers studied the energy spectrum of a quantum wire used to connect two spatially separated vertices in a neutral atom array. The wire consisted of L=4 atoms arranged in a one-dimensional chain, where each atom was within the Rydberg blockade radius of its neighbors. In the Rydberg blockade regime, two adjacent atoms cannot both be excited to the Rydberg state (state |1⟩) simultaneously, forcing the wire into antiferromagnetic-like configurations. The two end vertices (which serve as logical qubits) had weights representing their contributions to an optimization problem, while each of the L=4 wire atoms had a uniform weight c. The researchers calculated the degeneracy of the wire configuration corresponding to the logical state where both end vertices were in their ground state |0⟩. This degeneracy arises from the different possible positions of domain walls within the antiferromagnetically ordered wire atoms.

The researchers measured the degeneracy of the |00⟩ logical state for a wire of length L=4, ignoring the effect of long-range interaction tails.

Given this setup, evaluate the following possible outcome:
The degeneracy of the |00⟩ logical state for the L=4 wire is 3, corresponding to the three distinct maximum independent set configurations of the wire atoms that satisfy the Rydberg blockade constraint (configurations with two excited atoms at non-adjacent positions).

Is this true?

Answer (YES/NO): YES